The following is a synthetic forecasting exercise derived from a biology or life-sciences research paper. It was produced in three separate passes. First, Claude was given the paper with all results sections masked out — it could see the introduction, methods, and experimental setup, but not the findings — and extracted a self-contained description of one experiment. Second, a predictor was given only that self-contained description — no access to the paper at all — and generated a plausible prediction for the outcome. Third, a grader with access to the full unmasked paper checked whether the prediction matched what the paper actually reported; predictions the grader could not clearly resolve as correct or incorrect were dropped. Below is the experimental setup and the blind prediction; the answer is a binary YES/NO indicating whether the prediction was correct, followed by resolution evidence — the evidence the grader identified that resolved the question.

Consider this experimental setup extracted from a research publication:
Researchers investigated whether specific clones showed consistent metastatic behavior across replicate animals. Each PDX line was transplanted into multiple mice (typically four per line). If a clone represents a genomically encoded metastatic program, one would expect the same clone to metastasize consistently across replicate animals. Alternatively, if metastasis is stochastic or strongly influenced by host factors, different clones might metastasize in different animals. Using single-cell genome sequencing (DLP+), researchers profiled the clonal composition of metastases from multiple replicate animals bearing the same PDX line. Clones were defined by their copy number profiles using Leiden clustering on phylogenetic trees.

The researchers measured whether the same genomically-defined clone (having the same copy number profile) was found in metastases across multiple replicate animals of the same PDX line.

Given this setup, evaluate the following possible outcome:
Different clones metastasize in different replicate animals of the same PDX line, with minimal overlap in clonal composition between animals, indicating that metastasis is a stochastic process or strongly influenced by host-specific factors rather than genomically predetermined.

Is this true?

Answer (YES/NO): NO